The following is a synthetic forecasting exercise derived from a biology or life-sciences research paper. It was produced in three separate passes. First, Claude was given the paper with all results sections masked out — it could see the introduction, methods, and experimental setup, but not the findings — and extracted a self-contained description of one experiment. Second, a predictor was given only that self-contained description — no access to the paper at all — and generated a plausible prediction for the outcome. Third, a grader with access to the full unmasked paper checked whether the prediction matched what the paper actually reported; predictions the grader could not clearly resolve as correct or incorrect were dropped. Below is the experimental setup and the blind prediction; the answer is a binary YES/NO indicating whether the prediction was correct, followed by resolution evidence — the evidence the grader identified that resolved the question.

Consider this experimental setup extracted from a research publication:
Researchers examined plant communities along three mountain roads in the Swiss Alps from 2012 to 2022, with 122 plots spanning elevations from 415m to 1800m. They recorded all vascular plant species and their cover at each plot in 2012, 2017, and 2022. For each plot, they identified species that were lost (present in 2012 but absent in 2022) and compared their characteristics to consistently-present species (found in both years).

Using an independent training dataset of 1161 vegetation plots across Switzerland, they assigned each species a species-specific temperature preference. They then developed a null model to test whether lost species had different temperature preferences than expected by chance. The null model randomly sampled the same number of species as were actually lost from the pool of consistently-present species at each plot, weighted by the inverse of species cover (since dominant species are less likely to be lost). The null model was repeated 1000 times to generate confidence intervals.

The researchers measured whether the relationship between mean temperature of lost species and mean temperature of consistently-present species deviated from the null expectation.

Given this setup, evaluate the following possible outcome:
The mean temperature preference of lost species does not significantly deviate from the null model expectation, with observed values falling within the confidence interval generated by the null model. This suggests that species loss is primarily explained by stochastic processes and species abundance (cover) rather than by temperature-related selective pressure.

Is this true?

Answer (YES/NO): NO